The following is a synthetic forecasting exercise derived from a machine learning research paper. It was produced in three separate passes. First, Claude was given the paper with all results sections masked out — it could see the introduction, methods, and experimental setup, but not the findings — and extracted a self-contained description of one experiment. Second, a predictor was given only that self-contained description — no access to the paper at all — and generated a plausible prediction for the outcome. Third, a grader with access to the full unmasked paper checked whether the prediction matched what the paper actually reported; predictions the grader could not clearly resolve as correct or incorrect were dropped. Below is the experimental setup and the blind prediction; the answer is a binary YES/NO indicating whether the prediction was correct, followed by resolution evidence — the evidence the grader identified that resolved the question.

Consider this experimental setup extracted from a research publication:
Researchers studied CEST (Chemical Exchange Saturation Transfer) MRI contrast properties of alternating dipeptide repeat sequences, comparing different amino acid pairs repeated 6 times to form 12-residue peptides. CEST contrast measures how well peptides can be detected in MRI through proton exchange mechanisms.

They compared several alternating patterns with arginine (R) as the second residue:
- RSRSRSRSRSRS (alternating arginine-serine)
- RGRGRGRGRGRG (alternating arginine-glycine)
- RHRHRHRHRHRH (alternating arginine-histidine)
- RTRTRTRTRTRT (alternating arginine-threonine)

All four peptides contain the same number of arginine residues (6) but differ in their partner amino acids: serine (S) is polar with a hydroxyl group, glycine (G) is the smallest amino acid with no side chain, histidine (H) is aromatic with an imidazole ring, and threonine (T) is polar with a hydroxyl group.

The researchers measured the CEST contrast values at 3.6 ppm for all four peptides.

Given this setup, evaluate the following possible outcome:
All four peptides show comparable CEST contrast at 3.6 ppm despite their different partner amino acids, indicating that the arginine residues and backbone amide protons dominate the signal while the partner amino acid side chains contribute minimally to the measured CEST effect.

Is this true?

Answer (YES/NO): NO